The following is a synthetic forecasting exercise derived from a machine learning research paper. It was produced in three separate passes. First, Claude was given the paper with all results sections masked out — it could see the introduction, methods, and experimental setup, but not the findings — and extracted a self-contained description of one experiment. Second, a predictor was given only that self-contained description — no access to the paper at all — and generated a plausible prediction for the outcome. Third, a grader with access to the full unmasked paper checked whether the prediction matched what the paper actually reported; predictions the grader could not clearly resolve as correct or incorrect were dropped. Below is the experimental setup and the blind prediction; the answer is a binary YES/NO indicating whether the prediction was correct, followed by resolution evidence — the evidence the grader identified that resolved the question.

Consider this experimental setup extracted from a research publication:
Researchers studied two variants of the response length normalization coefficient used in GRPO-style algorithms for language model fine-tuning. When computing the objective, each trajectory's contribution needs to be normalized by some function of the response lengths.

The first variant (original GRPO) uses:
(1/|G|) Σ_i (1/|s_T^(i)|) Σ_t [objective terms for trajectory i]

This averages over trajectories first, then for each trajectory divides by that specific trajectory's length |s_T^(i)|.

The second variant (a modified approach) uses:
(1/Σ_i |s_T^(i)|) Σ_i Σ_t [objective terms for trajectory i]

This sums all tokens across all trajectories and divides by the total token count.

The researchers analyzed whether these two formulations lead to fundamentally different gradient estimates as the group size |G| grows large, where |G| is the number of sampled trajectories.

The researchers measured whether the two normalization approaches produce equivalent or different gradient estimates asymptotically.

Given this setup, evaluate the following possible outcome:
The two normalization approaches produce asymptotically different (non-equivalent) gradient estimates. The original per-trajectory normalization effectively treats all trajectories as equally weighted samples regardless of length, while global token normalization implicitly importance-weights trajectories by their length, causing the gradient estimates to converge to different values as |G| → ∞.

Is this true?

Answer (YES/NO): NO